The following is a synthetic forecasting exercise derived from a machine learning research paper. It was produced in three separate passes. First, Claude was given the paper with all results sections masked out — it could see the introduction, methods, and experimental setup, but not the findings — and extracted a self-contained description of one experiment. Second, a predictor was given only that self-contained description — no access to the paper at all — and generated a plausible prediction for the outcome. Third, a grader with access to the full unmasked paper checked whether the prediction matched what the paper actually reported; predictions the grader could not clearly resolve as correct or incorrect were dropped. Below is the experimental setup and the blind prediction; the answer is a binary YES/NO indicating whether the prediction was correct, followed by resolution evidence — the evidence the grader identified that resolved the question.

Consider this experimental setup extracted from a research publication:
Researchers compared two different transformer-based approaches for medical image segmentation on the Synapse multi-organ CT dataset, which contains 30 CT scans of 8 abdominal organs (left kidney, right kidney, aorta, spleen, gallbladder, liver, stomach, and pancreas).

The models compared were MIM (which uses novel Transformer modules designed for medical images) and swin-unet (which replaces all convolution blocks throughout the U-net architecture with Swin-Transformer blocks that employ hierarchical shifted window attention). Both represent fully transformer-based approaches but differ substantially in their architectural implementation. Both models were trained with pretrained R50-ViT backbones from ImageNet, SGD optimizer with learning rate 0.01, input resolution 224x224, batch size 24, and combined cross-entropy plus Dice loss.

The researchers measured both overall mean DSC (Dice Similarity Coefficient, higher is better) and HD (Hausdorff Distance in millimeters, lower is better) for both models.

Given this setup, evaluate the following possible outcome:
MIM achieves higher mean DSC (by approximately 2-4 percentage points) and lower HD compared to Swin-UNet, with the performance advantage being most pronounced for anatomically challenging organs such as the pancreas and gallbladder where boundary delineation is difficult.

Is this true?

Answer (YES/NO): NO